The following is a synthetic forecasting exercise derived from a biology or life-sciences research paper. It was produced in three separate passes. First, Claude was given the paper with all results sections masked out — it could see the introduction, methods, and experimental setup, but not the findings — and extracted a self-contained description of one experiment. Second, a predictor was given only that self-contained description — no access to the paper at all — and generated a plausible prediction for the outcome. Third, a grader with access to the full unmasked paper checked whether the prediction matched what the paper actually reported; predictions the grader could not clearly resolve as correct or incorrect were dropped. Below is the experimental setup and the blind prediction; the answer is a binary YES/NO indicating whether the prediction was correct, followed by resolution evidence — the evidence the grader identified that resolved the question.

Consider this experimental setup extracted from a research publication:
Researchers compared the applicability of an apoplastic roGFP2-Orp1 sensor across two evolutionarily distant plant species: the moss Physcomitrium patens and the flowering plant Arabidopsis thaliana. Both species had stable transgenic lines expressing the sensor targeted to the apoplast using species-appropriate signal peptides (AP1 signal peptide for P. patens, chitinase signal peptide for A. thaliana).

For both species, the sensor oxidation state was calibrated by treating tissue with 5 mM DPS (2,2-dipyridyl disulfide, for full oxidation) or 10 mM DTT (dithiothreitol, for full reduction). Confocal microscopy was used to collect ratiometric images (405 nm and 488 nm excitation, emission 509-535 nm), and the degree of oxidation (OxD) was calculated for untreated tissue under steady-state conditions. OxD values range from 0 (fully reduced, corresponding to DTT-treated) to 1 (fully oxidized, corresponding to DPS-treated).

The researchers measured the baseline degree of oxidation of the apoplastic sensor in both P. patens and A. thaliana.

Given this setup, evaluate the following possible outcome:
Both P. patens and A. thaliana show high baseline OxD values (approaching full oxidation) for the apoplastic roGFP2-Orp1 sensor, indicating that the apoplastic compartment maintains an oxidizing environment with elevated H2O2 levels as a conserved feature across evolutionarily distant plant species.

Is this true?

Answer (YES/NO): NO